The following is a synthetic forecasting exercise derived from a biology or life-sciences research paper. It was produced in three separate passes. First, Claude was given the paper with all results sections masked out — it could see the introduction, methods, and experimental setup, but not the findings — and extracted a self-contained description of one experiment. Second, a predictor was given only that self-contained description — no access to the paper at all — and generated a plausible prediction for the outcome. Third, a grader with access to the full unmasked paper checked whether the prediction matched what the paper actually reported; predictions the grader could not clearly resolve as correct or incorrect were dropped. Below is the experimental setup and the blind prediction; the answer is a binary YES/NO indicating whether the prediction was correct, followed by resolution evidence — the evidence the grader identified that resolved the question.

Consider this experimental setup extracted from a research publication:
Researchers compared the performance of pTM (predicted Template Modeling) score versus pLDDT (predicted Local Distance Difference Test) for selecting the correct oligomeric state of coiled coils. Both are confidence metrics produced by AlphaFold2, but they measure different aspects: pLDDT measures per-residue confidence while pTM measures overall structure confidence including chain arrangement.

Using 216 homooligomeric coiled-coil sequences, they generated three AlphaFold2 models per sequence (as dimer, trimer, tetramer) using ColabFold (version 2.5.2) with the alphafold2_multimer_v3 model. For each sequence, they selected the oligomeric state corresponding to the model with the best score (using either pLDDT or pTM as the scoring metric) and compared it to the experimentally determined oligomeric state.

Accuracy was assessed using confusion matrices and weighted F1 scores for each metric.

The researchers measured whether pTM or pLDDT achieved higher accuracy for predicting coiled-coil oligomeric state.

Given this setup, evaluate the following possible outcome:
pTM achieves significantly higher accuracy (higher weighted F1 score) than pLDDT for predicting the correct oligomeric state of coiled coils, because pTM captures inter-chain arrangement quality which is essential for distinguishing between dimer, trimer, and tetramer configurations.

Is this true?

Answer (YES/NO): NO